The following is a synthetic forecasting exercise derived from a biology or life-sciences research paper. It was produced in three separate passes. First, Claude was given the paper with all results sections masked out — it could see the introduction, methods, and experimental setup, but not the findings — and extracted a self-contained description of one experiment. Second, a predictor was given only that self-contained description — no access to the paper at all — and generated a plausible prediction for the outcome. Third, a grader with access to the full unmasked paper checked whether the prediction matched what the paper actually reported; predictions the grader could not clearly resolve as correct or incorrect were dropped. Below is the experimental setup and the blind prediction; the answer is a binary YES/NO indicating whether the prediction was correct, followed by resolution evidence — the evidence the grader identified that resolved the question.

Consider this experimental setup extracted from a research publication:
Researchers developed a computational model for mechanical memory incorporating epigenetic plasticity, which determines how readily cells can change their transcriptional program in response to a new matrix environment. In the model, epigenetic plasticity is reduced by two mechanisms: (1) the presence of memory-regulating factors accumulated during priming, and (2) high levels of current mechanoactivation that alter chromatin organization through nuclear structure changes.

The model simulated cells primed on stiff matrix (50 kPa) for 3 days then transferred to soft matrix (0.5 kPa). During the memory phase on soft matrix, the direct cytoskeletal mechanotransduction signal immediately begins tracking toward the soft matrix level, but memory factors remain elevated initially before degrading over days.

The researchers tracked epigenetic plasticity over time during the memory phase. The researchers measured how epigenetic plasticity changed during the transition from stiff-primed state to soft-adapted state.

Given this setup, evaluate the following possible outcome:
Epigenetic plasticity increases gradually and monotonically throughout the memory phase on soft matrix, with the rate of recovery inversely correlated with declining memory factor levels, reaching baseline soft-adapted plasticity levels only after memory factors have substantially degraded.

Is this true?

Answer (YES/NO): NO